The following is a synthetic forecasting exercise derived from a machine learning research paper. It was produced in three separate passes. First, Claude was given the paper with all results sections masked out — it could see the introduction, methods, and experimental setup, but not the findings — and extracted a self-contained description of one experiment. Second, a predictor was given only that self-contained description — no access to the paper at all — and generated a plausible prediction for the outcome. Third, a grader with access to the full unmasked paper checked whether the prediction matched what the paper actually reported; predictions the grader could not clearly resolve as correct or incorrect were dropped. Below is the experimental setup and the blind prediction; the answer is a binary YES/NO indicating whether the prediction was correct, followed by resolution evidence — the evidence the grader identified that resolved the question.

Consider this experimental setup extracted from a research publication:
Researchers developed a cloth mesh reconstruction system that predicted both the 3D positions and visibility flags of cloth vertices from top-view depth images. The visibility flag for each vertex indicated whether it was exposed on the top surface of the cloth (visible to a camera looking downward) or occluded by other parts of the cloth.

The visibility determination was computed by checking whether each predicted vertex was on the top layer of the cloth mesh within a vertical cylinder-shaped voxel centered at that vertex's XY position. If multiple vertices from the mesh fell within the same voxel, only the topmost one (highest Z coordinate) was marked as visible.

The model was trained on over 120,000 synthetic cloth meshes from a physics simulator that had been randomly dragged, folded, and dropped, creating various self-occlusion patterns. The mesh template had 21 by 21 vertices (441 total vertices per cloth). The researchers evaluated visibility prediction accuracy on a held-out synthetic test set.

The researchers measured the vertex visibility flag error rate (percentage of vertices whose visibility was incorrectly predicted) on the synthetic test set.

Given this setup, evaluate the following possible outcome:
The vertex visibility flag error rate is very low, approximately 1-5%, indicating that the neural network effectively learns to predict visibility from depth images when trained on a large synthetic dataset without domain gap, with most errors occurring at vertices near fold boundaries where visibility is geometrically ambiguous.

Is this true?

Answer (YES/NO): NO